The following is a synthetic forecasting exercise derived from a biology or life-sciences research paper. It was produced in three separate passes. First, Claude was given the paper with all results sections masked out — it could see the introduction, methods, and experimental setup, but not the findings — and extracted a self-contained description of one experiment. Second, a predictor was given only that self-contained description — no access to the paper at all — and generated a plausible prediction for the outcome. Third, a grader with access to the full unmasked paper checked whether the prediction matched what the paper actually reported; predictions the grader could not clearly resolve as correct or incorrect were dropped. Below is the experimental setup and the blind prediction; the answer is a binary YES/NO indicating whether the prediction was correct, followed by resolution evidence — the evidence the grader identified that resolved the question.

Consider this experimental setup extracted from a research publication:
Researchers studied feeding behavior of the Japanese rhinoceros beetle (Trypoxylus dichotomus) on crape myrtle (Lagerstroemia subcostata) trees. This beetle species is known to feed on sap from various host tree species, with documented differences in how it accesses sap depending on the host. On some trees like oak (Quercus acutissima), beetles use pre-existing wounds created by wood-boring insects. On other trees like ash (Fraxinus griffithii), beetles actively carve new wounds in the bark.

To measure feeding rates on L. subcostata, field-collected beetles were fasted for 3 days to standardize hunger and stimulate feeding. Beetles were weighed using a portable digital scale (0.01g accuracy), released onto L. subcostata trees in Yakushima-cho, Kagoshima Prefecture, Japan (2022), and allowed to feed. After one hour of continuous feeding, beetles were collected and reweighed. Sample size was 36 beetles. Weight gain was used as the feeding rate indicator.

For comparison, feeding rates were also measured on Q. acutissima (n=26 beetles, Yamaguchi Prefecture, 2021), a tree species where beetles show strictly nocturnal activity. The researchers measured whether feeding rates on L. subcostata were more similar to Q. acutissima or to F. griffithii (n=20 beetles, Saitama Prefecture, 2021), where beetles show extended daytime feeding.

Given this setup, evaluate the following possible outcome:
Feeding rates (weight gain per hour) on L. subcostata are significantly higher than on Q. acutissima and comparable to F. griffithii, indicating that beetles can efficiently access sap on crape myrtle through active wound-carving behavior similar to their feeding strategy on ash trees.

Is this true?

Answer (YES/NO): NO